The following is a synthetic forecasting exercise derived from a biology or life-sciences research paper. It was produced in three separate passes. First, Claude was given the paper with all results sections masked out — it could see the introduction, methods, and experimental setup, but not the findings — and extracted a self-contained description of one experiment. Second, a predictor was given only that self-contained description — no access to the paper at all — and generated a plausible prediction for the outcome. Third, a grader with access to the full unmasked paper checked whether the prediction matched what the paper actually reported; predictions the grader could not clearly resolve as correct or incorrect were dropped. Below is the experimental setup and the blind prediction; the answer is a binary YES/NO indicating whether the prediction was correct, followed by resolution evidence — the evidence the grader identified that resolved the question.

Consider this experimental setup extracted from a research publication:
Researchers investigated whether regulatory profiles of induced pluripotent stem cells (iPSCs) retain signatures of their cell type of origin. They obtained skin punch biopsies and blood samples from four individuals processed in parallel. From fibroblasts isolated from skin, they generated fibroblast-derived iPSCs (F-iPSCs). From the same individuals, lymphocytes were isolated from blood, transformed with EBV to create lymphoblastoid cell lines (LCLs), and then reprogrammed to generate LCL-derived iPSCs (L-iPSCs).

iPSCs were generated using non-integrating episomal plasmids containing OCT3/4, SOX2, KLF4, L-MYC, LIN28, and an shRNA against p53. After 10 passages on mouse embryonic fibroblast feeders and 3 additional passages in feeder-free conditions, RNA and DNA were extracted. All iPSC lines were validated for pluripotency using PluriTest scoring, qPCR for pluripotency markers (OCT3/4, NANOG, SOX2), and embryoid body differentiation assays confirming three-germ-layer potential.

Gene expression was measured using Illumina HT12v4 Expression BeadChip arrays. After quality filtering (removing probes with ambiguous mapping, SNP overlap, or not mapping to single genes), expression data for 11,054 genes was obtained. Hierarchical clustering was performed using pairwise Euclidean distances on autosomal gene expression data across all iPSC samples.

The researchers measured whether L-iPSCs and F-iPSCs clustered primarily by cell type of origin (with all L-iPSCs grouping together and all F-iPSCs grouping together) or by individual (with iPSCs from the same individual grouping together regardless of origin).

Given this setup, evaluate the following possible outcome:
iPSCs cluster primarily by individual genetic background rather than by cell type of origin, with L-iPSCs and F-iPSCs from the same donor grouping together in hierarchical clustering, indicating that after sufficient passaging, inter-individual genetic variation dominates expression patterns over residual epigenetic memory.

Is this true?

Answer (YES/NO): YES